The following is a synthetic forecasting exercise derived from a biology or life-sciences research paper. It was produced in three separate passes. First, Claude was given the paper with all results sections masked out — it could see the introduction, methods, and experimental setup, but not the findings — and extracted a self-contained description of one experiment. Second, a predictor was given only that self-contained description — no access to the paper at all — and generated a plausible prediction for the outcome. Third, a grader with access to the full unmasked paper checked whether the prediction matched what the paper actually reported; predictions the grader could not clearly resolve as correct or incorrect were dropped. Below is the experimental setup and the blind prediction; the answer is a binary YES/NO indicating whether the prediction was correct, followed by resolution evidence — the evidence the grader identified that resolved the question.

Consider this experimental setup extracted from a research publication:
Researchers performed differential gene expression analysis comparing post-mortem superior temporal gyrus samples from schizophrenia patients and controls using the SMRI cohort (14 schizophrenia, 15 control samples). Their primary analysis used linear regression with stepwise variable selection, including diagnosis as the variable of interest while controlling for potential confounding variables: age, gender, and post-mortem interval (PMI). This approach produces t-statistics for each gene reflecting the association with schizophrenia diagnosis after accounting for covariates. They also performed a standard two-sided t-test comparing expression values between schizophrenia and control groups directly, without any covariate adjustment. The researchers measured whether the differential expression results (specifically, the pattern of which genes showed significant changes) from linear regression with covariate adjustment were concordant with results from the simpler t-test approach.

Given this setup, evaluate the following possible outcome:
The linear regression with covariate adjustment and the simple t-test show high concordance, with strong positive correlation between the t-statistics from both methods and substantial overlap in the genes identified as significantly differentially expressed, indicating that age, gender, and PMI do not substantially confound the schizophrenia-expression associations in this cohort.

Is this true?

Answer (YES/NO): YES